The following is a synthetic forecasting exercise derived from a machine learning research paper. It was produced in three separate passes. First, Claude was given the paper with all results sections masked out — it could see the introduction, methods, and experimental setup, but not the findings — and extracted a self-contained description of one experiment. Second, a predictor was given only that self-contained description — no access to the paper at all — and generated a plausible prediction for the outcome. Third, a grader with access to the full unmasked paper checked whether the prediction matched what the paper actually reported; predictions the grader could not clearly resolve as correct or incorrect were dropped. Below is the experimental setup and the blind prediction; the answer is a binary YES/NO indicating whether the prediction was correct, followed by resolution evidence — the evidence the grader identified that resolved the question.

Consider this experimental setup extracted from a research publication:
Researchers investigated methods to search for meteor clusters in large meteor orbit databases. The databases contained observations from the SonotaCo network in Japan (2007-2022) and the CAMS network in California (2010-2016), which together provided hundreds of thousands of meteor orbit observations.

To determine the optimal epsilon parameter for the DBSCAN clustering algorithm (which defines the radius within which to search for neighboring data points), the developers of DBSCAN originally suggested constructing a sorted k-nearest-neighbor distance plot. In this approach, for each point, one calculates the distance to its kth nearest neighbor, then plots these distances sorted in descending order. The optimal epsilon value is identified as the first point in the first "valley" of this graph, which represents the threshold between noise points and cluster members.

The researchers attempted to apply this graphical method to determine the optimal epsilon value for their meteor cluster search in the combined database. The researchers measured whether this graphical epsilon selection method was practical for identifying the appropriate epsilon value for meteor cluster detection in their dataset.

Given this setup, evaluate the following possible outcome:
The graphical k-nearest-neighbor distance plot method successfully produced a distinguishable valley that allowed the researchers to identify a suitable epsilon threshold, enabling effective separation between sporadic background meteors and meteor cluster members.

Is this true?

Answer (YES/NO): NO